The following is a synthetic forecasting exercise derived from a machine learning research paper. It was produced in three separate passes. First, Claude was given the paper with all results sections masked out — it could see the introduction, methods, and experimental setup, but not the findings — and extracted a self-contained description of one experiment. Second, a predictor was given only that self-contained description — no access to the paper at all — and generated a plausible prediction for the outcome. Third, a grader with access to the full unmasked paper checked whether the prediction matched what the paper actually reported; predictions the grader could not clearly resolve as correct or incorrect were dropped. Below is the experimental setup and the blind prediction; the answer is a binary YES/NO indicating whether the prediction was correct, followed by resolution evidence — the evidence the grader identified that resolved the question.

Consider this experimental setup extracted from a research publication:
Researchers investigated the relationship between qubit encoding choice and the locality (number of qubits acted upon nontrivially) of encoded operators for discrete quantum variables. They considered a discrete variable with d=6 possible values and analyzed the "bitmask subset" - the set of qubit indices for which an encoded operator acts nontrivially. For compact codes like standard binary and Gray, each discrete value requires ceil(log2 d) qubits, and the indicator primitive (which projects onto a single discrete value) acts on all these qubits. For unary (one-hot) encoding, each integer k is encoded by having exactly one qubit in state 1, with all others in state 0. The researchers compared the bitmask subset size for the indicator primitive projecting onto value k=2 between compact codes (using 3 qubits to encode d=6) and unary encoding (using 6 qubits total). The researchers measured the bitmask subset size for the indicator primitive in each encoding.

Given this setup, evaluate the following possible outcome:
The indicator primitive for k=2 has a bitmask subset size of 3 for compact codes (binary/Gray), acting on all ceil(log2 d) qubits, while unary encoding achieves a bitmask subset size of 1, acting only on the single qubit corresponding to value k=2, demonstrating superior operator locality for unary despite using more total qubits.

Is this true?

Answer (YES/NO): YES